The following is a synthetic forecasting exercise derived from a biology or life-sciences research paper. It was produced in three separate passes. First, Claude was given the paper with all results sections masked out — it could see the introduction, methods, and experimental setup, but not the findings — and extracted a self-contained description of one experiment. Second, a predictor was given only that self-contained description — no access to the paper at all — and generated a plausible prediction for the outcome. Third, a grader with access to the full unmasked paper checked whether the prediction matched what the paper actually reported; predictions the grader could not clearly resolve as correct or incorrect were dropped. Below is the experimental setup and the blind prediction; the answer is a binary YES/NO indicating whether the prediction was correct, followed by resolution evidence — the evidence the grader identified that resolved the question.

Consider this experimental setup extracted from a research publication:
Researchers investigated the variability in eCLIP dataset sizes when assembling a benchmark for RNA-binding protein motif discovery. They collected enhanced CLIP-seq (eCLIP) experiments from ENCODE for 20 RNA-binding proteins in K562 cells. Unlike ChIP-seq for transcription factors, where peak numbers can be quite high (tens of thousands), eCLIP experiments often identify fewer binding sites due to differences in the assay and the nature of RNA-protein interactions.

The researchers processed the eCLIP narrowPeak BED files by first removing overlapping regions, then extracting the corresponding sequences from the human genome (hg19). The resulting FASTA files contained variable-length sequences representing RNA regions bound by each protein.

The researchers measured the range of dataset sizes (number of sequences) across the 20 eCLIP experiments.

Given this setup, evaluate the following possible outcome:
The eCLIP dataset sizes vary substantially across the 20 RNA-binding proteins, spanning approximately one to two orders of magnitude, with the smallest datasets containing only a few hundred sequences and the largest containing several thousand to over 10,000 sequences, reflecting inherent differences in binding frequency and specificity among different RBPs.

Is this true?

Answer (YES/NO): NO